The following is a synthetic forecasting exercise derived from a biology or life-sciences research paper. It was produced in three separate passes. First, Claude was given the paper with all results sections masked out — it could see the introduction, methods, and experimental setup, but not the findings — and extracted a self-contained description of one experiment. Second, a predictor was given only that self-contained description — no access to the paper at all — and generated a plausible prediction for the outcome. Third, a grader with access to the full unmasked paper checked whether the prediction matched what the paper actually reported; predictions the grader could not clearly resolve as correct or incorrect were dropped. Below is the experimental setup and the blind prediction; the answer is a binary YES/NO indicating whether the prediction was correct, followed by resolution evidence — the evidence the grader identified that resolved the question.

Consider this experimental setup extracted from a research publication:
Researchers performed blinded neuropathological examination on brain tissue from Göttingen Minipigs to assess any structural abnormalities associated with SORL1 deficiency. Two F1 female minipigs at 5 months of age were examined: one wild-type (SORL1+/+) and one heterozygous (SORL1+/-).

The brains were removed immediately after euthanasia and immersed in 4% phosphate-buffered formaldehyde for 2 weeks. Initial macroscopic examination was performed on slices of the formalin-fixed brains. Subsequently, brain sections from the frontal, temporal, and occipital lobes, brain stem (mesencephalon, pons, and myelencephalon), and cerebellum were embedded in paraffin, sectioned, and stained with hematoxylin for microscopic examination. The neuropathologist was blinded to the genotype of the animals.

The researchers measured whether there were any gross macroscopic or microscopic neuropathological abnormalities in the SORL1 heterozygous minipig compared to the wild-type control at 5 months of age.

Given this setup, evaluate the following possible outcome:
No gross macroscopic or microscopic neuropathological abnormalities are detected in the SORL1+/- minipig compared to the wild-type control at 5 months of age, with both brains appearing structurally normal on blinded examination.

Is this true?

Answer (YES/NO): YES